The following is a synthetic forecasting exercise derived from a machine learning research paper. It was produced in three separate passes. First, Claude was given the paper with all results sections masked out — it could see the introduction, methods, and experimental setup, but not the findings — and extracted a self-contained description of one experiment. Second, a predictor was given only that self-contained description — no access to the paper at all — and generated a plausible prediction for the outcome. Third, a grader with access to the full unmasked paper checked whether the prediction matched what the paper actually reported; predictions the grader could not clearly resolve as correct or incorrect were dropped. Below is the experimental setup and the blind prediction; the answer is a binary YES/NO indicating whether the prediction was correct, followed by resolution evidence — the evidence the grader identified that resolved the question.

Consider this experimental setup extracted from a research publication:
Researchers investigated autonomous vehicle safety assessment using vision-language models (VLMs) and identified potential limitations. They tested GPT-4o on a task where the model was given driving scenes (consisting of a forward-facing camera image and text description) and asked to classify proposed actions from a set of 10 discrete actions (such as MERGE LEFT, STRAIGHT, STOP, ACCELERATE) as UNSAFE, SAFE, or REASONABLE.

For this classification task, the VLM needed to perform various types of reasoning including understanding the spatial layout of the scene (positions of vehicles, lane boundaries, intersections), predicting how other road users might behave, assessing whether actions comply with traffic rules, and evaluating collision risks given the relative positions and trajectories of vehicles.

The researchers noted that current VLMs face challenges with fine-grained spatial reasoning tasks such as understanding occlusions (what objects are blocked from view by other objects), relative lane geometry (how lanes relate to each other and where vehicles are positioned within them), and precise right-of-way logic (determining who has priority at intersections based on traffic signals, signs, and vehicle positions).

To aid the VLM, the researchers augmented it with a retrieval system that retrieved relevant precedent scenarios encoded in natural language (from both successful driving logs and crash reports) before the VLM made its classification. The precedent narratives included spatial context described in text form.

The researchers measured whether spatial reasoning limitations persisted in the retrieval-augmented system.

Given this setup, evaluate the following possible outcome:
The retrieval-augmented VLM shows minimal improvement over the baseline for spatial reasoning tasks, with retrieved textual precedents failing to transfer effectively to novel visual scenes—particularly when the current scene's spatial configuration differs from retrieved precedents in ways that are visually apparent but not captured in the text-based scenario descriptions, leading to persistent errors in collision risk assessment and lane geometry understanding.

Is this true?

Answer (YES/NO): NO